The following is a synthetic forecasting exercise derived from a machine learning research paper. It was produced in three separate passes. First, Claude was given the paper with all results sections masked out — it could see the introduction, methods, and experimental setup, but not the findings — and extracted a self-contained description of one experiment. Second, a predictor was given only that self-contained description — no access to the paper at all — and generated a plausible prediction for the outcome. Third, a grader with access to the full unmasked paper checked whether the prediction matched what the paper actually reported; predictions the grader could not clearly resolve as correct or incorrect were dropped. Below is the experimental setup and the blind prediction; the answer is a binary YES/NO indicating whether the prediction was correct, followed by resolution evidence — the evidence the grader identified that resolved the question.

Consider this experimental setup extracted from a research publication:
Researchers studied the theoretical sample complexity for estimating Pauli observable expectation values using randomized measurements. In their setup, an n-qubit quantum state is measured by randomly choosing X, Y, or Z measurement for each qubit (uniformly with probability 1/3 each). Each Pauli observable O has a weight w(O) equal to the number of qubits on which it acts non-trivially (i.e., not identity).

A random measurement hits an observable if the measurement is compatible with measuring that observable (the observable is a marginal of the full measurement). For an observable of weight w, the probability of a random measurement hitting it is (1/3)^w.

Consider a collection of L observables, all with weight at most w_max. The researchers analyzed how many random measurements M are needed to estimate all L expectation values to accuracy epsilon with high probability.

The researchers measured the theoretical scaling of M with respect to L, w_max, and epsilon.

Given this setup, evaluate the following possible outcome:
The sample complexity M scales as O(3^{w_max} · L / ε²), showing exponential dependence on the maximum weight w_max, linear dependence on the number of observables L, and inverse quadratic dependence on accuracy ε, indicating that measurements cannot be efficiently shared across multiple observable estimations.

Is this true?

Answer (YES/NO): NO